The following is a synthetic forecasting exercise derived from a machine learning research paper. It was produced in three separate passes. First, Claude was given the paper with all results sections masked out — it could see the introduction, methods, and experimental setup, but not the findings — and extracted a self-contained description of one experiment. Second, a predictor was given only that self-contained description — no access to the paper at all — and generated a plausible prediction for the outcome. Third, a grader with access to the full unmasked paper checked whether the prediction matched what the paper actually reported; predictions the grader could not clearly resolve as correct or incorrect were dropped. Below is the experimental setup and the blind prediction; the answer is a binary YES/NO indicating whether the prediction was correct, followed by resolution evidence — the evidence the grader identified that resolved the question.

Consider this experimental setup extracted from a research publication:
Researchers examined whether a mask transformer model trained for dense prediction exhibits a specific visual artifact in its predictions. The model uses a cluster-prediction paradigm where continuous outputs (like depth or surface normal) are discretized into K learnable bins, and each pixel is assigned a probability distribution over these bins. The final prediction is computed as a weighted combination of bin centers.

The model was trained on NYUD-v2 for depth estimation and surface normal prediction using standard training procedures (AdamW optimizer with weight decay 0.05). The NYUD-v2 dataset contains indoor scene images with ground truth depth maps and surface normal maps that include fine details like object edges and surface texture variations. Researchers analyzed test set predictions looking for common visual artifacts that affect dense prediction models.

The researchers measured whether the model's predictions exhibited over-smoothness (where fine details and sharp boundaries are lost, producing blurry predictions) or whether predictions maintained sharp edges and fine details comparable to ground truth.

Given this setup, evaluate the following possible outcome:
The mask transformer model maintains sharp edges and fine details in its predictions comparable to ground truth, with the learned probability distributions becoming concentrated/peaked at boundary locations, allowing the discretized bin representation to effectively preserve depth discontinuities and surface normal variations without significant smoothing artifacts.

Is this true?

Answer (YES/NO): NO